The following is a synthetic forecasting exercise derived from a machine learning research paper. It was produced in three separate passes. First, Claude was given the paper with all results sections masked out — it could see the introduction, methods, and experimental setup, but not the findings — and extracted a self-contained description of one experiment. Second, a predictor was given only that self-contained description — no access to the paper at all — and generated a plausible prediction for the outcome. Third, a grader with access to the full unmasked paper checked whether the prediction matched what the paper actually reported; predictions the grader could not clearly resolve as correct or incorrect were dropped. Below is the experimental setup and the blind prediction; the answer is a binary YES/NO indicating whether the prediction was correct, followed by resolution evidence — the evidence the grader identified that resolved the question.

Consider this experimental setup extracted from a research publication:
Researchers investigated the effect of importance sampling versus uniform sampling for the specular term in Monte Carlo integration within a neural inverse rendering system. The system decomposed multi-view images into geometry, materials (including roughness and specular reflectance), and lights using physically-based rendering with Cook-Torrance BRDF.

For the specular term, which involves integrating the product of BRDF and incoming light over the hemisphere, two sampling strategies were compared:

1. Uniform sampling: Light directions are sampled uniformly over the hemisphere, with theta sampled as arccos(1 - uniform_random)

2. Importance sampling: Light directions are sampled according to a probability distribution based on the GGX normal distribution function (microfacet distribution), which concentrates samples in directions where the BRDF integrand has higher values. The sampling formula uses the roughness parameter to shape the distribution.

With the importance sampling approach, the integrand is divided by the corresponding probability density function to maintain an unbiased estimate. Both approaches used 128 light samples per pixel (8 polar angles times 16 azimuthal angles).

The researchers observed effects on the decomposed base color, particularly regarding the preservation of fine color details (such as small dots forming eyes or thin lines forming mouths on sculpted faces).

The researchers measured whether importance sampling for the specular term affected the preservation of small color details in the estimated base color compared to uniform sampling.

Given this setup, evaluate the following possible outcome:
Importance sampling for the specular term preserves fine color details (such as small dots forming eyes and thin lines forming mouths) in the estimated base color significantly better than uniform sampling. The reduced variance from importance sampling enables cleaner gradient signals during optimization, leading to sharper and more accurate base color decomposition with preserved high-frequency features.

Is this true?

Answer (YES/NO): NO